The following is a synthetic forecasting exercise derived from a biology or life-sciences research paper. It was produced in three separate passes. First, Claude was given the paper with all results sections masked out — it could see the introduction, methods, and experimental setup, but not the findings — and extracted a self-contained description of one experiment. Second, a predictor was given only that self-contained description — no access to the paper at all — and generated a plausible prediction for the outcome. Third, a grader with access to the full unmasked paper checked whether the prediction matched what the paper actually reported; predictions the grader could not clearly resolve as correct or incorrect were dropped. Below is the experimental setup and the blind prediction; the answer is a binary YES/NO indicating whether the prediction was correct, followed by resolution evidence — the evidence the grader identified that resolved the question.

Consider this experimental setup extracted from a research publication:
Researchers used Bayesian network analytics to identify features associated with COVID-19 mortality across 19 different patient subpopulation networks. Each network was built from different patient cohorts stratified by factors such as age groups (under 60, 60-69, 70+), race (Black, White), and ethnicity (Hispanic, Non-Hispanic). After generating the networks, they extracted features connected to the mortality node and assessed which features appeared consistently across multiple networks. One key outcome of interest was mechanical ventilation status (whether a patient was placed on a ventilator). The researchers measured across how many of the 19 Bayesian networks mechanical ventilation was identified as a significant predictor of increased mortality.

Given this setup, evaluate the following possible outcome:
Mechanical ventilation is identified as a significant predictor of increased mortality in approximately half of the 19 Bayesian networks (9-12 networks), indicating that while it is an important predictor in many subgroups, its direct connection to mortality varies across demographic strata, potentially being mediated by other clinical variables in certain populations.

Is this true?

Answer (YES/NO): NO